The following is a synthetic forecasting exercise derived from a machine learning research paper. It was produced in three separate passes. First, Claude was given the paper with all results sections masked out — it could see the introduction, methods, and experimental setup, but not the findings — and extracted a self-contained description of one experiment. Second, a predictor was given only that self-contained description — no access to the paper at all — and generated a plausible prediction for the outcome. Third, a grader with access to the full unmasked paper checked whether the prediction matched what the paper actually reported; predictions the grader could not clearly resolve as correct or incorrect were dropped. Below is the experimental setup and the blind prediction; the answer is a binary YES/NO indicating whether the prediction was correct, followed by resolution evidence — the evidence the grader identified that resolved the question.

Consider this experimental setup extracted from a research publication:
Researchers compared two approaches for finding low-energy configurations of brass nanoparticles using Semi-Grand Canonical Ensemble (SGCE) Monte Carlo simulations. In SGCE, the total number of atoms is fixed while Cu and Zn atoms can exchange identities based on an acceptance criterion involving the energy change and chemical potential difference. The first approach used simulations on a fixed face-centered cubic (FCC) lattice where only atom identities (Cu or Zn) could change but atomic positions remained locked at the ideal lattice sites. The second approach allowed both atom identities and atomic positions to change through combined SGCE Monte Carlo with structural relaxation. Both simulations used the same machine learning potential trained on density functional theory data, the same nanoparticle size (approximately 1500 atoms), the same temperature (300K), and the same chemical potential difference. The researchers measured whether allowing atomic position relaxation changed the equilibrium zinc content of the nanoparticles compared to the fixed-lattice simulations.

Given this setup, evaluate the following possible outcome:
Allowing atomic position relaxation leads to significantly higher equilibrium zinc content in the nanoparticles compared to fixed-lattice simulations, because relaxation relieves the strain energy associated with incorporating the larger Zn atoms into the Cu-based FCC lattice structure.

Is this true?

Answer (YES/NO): YES